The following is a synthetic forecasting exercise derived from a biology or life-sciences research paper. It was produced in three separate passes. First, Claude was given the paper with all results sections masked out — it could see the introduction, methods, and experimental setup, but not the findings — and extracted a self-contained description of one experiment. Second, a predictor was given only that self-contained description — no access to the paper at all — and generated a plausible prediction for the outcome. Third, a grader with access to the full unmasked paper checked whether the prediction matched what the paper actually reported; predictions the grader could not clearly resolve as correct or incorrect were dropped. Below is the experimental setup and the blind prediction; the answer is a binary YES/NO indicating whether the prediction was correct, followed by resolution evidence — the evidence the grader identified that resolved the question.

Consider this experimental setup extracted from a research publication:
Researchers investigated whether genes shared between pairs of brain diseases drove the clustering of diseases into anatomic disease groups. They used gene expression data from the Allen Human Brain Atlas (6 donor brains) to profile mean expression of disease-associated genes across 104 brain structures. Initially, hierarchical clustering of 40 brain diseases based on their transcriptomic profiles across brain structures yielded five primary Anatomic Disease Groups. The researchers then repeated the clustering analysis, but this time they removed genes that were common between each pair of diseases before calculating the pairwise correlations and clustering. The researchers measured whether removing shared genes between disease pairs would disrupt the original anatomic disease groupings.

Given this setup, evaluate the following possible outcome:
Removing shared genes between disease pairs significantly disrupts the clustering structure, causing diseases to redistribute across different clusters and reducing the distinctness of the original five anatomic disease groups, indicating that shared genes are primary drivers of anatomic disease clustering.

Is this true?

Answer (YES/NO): NO